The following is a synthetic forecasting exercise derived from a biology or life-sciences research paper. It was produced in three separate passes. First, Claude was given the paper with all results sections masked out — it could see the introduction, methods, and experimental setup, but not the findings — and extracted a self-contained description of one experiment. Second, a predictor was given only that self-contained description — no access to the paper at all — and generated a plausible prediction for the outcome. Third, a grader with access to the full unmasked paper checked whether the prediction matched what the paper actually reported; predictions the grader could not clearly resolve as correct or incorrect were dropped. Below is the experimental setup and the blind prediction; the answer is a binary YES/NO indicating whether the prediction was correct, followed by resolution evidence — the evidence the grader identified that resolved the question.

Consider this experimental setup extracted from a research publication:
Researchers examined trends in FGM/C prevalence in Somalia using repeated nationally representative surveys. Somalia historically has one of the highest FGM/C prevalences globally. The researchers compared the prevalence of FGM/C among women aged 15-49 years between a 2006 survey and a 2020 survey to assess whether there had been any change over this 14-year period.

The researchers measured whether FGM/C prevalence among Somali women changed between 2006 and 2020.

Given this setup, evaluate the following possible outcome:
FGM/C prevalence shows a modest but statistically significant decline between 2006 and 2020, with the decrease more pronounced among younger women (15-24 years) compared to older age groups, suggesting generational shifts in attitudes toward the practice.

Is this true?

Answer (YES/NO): NO